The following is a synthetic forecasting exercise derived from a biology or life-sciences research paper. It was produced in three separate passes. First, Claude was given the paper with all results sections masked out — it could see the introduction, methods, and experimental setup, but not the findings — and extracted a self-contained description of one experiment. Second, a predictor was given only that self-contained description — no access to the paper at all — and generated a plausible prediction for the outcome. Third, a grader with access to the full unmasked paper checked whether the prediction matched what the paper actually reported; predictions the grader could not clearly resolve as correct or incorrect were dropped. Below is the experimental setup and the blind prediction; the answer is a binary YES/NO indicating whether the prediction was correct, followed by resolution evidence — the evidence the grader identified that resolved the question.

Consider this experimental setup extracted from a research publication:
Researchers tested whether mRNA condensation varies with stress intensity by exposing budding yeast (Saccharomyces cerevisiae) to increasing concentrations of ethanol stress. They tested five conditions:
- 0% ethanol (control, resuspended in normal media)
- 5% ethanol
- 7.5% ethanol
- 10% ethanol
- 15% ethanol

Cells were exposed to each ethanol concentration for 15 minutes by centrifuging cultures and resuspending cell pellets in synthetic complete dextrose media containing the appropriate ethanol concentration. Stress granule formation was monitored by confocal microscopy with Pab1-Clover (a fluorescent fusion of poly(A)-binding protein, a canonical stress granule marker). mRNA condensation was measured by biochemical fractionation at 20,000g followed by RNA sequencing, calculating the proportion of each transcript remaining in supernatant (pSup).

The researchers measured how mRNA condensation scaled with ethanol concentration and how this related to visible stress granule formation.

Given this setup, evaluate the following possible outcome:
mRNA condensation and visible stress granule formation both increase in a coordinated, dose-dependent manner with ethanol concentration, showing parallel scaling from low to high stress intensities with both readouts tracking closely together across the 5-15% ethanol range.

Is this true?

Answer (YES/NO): NO